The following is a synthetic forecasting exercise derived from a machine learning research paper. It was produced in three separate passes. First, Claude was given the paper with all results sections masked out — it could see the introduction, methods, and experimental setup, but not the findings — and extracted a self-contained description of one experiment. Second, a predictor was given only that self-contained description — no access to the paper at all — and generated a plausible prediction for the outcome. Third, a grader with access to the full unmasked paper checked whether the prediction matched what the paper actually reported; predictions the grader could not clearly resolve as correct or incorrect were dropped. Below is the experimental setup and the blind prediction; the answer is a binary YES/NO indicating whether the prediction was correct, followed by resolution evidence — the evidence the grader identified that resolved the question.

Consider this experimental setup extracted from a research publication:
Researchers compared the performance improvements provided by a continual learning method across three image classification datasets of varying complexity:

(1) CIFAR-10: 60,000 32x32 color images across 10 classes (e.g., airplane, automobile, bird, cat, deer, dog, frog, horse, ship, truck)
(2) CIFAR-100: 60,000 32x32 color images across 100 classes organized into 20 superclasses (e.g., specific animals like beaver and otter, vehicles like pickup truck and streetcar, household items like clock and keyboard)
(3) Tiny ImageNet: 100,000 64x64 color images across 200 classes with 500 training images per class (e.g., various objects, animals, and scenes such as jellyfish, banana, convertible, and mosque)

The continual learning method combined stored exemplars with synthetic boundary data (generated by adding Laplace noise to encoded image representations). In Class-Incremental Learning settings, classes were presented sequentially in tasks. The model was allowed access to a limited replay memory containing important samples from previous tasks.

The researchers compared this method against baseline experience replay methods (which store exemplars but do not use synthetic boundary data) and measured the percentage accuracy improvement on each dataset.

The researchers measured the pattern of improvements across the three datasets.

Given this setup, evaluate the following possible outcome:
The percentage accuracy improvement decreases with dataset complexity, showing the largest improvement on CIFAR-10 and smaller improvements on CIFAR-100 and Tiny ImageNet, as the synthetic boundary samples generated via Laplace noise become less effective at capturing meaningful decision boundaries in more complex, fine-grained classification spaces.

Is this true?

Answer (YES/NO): NO